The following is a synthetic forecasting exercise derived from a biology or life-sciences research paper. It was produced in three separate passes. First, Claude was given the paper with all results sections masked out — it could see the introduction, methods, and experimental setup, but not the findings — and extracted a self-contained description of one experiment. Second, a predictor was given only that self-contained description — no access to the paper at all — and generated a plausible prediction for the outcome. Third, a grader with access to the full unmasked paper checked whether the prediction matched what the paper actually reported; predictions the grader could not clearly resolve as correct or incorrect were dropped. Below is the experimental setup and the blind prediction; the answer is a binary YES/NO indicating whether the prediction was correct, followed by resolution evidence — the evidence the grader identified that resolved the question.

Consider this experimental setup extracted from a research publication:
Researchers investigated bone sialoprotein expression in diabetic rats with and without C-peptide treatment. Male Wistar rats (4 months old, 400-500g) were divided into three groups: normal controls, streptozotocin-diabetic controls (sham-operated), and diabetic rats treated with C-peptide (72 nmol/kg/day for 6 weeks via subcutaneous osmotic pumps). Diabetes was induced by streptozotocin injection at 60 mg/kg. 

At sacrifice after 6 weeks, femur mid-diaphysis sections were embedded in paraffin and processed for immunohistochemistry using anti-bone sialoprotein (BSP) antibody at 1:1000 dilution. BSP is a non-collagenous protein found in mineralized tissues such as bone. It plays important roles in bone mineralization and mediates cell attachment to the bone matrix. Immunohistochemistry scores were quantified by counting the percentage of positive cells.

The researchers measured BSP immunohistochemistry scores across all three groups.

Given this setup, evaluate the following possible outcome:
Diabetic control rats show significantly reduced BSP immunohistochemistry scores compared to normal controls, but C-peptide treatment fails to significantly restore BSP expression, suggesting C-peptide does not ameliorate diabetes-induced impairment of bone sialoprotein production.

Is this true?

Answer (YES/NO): NO